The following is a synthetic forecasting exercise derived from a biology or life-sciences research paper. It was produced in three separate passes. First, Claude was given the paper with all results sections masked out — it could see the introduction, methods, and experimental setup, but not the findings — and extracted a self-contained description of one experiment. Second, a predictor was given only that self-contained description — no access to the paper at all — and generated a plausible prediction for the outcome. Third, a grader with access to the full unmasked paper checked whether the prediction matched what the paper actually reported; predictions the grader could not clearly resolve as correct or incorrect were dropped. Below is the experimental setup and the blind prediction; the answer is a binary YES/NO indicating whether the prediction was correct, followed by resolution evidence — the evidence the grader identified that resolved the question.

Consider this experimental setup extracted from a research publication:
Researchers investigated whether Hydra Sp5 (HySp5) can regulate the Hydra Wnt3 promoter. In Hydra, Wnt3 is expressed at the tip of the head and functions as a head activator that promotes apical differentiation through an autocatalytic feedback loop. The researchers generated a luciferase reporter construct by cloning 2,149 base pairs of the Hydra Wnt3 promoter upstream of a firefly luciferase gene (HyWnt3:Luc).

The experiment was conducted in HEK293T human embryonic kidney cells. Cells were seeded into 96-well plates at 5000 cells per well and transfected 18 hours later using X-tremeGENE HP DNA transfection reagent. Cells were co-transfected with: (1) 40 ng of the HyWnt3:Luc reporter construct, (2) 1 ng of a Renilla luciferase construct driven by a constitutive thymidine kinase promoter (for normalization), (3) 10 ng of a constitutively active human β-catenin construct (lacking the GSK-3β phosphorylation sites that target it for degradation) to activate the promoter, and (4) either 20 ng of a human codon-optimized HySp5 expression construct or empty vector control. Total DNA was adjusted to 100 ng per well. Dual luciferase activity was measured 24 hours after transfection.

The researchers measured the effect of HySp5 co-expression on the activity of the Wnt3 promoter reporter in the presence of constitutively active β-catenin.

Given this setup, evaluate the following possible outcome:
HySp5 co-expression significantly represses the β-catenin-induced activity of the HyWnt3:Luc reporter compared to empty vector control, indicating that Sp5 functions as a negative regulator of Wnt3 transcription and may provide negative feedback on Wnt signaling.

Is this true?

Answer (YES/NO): YES